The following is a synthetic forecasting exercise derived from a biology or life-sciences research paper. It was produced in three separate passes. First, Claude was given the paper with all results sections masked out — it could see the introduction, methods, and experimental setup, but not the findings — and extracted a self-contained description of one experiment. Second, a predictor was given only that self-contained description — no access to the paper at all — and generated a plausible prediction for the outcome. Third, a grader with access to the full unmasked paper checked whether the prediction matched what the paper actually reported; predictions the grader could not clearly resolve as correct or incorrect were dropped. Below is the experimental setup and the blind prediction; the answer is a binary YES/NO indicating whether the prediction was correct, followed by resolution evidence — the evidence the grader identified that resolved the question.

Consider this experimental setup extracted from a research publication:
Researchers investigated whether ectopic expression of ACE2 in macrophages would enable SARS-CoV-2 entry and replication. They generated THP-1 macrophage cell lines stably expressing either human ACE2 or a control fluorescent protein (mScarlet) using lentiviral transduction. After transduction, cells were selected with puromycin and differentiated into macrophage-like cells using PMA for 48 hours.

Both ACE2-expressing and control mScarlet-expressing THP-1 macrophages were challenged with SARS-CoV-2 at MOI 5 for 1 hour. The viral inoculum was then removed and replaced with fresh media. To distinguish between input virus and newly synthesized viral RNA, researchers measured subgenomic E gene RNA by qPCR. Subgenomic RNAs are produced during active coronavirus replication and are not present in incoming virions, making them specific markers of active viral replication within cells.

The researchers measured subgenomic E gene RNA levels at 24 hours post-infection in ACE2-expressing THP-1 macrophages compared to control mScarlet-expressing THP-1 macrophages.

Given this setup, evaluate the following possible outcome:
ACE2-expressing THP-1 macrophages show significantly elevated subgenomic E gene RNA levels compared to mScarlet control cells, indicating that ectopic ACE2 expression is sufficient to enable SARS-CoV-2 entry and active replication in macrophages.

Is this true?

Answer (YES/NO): YES